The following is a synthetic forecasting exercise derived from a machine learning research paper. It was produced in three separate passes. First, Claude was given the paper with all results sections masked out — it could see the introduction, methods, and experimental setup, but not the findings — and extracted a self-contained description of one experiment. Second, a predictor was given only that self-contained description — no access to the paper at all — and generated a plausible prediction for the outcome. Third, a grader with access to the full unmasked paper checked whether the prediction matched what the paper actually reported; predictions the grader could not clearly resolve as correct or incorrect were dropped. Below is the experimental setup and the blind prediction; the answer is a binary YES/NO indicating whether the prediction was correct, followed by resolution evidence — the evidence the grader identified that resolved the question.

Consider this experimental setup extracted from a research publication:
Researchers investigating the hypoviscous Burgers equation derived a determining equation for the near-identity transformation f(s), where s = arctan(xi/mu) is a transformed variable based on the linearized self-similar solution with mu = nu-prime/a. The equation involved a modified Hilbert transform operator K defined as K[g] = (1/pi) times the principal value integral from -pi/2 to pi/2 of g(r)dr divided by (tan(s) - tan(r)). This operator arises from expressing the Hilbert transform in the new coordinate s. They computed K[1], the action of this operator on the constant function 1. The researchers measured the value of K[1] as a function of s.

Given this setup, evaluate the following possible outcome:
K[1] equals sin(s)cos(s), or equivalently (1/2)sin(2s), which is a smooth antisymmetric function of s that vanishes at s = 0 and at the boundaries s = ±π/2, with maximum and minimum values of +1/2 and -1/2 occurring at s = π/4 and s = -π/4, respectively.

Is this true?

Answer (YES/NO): YES